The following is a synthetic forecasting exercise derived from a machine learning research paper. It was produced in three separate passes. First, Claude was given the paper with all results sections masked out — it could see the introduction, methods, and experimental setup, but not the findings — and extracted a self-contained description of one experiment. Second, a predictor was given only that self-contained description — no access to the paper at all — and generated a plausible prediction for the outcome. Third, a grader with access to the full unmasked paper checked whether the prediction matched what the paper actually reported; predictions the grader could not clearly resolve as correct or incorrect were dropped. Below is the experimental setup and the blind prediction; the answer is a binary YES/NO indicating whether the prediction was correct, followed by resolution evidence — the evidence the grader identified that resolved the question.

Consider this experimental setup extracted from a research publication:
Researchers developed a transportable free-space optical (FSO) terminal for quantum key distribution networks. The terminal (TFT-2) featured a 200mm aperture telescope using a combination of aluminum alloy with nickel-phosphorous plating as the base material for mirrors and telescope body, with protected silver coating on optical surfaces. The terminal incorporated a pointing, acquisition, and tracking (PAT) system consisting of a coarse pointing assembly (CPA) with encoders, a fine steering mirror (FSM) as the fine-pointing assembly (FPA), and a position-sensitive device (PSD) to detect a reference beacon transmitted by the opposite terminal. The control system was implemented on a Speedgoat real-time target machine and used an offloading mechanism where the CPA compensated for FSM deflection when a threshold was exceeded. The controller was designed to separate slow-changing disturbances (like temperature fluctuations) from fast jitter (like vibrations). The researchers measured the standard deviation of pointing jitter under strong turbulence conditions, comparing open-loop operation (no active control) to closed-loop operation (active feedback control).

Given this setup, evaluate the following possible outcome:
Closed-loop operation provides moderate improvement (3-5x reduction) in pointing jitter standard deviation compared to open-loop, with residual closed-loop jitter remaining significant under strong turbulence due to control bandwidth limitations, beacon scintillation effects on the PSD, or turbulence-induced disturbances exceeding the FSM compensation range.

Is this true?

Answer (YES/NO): YES